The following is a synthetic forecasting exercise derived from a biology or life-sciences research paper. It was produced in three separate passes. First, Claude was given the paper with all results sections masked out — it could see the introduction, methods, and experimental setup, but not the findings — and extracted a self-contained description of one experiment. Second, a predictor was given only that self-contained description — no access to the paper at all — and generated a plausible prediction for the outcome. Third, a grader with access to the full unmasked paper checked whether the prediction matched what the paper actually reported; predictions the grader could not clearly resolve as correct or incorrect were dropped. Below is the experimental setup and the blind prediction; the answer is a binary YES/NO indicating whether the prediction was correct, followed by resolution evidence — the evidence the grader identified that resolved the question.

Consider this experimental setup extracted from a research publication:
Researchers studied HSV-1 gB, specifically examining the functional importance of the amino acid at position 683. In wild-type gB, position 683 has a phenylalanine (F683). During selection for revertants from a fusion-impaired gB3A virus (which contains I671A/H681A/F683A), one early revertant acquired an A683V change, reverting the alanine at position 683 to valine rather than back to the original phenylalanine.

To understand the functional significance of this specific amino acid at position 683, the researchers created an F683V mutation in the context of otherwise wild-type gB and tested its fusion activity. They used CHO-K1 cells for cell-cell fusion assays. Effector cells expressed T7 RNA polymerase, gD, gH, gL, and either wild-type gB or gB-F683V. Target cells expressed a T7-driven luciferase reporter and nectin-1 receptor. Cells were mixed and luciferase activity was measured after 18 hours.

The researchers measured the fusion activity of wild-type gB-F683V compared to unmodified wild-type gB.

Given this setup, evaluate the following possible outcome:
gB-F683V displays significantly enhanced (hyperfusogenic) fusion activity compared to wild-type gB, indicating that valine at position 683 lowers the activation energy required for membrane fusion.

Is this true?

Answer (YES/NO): NO